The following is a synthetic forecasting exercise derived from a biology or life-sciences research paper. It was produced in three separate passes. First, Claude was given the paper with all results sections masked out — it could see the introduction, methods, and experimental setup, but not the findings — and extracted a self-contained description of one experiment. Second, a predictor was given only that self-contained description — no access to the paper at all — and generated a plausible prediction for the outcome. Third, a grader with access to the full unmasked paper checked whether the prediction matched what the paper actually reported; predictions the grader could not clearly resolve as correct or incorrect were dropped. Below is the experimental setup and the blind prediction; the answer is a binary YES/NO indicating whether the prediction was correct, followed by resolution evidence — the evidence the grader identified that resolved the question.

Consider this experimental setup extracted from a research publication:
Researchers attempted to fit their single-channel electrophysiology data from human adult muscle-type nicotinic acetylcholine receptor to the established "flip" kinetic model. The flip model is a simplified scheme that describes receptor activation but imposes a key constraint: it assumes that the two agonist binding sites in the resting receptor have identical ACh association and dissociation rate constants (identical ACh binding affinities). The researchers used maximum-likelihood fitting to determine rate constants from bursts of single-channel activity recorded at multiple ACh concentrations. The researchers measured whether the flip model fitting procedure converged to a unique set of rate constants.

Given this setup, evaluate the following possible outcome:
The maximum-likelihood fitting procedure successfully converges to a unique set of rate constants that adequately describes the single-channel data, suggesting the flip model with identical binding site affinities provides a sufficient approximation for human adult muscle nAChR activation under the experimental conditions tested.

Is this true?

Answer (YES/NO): NO